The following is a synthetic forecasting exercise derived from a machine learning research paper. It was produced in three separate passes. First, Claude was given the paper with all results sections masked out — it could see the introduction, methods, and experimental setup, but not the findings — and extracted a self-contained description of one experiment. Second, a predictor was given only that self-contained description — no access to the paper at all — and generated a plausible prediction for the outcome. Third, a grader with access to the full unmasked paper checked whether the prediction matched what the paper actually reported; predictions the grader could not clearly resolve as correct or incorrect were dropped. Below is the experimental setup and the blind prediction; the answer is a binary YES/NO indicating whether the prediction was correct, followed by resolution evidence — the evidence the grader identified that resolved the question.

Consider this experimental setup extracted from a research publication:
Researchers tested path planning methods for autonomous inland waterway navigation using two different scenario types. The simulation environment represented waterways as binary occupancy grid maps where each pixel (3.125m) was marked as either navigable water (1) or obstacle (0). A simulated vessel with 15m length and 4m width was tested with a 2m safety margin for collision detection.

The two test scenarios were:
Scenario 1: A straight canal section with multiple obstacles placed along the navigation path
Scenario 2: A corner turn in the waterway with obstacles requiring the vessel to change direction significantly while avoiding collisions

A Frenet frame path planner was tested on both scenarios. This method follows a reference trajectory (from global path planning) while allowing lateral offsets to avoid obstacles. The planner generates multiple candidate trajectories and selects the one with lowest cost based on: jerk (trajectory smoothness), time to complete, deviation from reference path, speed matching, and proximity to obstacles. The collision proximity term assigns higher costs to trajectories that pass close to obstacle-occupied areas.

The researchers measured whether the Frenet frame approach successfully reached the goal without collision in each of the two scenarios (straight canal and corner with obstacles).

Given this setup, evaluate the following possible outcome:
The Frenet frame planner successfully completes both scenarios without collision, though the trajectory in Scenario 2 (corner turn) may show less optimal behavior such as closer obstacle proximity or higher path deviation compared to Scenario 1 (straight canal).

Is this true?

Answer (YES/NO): NO